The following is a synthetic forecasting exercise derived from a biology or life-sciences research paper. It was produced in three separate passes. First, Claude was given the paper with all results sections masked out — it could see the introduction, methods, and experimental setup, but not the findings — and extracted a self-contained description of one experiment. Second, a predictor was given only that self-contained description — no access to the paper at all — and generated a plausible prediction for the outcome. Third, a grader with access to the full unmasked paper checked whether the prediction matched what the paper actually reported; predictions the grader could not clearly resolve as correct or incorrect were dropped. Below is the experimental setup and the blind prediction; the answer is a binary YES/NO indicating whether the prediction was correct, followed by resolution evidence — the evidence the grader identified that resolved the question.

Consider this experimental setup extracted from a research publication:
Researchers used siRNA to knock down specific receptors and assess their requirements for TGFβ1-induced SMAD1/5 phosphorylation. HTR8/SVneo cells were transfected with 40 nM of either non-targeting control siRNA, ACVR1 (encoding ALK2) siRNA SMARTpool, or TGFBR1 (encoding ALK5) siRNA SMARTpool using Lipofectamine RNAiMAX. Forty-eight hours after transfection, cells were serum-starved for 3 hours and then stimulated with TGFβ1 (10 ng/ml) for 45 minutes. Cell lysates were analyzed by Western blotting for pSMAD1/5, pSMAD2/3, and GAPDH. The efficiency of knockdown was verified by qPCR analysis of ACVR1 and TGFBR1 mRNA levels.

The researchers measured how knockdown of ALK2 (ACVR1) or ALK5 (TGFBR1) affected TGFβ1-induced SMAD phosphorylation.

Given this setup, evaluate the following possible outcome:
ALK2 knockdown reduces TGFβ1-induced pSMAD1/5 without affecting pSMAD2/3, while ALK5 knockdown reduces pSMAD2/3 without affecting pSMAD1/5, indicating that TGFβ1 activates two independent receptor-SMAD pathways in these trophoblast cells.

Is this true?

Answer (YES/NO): NO